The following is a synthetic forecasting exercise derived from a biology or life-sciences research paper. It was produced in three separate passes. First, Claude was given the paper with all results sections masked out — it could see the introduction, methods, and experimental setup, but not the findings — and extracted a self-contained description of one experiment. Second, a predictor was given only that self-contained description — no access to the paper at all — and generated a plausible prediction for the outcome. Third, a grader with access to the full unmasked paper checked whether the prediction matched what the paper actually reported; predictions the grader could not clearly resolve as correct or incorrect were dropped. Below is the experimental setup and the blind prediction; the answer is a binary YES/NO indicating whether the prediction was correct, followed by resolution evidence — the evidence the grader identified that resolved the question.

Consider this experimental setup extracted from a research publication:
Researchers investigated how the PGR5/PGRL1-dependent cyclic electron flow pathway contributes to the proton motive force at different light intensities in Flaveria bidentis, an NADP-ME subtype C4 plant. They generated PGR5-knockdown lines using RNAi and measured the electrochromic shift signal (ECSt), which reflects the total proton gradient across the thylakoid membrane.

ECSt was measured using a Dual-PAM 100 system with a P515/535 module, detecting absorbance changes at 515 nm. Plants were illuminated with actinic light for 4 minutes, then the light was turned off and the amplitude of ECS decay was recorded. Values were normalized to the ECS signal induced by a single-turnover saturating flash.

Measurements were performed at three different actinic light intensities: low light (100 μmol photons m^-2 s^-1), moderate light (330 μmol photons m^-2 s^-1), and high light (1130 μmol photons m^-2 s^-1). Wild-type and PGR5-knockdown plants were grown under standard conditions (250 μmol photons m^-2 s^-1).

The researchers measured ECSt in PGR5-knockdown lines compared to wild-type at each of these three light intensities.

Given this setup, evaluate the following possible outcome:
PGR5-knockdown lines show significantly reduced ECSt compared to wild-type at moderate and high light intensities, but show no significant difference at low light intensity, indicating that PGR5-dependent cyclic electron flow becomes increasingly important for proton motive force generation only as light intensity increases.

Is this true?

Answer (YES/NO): YES